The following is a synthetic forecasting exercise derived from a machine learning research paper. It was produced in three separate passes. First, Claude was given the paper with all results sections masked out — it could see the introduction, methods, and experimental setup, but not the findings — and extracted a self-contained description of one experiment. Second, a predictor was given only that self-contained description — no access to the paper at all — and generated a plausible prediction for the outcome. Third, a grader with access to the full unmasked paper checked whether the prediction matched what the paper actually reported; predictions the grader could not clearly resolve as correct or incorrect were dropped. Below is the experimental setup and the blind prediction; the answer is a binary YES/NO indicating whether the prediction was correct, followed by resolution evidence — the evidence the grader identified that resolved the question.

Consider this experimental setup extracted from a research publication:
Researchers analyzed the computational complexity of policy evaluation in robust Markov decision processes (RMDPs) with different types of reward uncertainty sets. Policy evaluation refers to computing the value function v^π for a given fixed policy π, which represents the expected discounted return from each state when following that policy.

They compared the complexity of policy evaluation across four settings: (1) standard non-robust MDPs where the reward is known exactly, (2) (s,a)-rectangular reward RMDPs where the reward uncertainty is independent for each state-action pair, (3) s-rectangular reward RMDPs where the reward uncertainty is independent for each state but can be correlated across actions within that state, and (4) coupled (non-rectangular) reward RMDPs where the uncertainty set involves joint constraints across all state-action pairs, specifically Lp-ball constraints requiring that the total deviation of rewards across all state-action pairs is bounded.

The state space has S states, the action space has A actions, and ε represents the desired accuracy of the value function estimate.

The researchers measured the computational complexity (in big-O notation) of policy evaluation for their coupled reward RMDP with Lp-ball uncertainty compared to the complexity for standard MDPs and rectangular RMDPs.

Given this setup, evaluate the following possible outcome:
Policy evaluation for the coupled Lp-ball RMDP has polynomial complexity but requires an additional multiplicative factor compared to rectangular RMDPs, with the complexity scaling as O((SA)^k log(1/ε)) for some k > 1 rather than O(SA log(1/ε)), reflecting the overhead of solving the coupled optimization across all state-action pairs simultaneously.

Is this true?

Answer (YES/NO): NO